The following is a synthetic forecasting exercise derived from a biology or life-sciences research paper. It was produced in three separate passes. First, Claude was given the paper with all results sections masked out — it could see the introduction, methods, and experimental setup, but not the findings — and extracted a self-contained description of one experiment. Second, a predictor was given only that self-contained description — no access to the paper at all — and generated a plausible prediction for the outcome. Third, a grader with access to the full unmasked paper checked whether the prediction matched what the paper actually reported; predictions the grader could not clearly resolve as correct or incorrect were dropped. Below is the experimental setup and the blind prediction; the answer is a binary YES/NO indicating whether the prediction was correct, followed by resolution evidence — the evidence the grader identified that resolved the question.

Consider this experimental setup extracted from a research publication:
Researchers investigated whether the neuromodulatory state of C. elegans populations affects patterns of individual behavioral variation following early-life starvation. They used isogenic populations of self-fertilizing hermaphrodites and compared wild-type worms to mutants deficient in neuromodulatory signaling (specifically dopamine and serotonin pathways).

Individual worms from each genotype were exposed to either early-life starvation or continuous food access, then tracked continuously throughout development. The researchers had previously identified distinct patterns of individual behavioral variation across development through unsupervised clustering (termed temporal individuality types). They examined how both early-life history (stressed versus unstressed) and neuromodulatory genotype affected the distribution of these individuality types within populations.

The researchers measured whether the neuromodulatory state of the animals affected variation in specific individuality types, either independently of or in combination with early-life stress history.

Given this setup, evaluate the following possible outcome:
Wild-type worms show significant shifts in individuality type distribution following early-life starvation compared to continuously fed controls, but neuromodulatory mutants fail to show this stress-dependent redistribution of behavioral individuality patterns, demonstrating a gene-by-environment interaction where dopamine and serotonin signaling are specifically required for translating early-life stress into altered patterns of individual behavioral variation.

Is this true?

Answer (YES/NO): NO